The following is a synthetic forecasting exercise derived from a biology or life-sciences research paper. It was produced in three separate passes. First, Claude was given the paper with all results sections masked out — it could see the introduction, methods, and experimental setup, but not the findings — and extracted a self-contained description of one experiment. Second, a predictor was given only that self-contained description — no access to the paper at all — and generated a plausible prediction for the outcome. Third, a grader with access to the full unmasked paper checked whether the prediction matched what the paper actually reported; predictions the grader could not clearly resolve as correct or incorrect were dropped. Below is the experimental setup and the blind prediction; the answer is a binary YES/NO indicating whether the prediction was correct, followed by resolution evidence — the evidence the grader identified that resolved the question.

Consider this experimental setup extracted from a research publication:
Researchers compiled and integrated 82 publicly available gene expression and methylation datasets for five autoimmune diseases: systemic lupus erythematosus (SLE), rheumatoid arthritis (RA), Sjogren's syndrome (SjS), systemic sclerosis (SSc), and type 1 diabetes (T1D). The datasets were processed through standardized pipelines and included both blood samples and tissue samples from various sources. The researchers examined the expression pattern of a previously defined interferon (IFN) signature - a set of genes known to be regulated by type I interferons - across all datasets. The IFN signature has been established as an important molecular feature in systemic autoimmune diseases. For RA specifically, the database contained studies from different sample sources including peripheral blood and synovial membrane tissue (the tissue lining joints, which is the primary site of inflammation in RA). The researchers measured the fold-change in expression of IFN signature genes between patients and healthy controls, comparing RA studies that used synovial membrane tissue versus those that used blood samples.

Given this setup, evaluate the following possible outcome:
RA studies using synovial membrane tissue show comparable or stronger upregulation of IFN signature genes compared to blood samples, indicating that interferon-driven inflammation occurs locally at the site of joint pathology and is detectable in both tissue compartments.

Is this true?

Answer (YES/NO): NO